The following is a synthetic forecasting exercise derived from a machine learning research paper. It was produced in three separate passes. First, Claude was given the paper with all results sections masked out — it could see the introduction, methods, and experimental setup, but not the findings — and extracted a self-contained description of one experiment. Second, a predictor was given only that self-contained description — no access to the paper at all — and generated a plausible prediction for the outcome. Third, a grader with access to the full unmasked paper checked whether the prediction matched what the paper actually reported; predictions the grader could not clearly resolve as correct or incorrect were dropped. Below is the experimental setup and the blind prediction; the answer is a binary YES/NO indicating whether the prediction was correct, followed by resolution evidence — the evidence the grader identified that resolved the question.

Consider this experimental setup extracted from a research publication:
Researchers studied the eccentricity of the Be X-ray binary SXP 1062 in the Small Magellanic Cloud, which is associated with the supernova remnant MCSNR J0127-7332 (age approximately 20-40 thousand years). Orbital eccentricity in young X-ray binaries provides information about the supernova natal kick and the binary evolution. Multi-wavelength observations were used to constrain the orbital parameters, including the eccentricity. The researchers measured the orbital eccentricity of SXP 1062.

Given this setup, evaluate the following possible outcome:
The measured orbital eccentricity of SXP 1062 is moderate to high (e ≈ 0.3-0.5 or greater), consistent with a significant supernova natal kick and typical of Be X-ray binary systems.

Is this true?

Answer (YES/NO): YES